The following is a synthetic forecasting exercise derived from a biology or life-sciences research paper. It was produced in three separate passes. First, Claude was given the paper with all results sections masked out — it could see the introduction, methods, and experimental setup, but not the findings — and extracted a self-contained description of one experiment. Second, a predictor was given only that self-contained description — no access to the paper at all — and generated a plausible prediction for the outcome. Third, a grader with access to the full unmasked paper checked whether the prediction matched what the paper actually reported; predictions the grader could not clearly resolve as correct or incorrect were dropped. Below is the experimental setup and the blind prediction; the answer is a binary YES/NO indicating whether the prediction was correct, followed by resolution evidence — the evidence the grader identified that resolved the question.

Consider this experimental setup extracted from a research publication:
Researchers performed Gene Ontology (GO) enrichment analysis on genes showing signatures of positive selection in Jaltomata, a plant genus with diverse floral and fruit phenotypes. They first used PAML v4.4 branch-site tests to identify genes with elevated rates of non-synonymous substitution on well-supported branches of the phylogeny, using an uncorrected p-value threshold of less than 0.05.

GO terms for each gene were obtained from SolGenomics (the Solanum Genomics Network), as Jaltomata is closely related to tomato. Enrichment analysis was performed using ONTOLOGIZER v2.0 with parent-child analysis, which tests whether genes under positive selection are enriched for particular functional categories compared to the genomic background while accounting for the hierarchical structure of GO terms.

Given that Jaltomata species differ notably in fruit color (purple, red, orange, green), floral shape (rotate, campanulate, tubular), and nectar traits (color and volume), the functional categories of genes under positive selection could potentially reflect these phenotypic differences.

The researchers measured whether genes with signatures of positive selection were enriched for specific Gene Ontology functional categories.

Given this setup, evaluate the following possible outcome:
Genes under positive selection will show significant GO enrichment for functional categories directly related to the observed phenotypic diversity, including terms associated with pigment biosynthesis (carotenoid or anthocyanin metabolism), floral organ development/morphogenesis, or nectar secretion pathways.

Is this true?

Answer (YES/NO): NO